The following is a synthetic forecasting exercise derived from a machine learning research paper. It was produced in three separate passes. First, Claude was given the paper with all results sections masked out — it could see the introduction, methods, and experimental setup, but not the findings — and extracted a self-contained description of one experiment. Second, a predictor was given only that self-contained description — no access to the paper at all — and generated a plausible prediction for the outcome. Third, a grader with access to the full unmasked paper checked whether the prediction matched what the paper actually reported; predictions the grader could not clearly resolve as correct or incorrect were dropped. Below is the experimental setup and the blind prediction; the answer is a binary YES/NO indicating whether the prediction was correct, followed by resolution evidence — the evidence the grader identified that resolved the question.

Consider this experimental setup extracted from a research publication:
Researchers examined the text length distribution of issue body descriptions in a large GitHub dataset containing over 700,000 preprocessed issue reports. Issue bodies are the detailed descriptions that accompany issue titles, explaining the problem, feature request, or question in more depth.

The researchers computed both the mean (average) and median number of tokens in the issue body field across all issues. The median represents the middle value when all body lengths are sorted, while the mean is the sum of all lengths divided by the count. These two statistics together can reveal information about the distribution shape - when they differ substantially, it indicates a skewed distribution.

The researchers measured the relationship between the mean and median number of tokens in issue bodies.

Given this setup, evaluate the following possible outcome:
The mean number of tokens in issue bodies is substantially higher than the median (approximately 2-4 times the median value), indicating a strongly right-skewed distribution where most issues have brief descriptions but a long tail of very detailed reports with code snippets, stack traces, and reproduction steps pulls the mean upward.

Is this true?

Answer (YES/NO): NO